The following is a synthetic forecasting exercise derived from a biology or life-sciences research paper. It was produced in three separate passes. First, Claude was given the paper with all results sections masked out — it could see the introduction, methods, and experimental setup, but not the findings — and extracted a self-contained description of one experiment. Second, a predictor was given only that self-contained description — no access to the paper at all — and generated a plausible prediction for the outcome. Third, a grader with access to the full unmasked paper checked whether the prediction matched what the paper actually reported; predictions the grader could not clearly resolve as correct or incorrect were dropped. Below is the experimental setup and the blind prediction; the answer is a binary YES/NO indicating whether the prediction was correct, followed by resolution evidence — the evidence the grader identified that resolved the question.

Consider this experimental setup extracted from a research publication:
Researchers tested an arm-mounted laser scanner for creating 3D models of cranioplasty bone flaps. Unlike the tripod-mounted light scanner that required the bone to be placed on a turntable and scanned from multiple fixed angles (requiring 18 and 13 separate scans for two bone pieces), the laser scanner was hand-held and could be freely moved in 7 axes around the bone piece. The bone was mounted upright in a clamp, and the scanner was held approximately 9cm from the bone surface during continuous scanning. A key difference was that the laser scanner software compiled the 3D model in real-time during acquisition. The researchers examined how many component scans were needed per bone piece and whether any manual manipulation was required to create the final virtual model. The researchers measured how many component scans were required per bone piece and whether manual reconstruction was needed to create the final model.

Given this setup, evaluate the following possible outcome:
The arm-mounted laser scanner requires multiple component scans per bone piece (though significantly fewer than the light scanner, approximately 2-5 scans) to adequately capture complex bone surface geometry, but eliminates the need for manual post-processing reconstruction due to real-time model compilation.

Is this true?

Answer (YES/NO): YES